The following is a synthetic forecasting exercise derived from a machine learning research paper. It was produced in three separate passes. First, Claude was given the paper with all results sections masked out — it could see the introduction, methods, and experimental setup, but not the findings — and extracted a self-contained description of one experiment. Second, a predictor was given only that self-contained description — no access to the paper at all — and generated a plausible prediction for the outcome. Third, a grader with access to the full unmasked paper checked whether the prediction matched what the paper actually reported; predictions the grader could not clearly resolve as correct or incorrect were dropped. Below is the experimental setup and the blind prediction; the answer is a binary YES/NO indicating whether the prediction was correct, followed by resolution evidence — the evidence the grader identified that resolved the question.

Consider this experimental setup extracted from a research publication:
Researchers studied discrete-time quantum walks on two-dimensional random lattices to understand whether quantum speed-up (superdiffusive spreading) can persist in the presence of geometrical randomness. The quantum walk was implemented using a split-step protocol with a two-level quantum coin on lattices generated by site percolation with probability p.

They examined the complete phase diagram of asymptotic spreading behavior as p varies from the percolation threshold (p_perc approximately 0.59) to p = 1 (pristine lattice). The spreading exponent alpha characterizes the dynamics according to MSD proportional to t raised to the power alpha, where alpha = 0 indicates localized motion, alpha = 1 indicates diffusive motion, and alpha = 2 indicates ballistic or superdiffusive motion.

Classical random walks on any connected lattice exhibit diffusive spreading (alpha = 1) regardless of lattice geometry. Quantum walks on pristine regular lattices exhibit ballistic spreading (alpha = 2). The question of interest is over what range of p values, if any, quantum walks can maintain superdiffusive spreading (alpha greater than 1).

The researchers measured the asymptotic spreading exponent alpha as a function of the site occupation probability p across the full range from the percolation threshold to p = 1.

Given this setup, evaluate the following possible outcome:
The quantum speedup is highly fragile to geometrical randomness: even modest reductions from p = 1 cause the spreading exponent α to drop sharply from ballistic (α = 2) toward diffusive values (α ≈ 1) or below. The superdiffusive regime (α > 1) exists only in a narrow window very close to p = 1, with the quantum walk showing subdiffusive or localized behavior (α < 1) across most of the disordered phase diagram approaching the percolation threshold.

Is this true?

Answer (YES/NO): NO